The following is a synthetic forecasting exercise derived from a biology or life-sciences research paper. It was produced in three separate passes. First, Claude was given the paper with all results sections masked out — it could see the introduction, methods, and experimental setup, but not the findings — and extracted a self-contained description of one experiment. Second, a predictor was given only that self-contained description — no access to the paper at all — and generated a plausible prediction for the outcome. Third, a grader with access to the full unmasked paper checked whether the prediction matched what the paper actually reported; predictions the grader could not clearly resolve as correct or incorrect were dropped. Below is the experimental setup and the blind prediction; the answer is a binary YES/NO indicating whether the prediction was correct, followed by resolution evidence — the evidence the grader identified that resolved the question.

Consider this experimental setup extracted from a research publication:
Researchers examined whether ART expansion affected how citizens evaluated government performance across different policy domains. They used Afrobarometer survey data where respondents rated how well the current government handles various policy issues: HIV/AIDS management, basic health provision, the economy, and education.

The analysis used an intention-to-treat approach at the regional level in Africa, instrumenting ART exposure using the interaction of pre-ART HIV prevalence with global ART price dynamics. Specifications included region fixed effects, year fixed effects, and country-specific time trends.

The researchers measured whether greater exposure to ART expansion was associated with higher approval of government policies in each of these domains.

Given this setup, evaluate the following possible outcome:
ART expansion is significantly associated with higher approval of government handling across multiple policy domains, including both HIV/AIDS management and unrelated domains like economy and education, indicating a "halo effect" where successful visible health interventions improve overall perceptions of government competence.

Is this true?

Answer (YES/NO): NO